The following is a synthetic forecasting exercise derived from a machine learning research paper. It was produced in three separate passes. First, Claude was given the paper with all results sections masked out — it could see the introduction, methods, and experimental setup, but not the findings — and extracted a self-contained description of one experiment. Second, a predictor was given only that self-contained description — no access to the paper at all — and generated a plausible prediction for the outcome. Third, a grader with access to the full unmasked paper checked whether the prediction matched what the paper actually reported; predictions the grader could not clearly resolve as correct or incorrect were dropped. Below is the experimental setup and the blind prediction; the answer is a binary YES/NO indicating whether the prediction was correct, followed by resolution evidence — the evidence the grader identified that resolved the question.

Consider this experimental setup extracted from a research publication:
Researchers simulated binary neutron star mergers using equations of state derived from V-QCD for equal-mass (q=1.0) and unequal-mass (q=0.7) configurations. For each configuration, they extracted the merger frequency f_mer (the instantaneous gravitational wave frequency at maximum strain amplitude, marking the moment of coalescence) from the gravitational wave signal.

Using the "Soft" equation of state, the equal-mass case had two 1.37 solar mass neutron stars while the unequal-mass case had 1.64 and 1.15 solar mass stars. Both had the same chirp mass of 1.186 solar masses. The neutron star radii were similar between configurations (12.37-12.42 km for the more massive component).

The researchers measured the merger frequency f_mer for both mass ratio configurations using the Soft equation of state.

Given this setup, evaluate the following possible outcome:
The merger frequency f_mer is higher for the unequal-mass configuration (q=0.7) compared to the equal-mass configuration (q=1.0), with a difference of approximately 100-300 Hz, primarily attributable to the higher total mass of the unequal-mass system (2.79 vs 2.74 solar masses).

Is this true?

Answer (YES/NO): NO